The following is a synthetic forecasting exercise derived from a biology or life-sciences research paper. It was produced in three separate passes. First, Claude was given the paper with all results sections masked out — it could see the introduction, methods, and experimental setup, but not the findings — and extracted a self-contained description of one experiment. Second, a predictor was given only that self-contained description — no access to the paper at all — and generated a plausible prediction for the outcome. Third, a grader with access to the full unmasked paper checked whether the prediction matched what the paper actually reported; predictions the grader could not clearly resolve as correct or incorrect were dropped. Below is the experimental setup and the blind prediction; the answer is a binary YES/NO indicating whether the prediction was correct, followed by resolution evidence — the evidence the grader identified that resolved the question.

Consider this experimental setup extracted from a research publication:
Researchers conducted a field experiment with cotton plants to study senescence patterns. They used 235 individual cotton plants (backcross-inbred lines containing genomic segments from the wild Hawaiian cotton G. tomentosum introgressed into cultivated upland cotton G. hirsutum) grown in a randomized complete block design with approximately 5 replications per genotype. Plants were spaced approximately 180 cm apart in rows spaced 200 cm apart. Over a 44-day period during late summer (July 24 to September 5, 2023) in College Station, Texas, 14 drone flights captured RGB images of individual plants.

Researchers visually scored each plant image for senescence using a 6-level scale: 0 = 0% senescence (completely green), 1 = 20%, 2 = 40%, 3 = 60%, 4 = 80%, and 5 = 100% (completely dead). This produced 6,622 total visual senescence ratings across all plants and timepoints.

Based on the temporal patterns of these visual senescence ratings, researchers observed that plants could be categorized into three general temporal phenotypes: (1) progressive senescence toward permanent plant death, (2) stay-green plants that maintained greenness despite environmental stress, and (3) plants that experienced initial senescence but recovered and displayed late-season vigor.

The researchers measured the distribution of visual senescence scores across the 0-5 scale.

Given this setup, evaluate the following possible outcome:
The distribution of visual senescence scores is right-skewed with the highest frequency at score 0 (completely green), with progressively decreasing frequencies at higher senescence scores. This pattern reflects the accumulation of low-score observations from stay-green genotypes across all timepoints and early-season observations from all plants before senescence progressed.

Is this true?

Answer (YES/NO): NO